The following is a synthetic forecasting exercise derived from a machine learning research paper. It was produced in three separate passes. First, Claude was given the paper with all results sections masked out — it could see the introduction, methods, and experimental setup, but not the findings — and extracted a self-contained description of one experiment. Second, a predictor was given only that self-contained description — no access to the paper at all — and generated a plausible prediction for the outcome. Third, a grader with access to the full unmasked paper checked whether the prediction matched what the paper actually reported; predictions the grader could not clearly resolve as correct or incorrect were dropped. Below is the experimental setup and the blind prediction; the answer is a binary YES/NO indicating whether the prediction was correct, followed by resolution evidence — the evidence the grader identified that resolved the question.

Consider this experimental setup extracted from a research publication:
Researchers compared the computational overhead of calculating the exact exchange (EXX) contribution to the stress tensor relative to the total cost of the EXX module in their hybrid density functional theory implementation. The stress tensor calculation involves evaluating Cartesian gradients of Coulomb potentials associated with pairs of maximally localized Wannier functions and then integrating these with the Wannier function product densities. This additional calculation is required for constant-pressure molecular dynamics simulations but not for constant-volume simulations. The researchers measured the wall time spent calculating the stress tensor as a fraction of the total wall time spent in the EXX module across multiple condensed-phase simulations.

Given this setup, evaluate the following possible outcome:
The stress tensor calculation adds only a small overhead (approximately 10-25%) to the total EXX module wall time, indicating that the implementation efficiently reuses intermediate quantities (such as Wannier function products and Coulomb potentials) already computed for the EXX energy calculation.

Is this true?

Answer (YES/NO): NO